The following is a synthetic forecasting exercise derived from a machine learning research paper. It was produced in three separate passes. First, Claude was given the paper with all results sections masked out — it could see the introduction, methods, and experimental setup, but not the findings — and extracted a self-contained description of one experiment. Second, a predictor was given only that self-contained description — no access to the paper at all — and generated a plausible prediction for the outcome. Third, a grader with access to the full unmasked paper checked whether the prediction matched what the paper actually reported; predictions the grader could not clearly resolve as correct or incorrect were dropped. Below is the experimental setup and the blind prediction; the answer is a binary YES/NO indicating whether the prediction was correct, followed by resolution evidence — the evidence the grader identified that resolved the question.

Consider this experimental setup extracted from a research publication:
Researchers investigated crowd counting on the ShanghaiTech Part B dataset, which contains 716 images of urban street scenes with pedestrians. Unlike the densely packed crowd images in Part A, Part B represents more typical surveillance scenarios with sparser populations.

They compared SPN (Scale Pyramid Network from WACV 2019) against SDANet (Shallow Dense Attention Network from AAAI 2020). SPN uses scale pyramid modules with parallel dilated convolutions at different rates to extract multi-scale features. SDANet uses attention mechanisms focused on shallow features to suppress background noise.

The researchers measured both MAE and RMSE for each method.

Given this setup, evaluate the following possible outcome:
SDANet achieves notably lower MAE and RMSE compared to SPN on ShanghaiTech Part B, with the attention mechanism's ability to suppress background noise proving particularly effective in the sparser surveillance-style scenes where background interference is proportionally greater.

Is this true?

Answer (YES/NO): NO